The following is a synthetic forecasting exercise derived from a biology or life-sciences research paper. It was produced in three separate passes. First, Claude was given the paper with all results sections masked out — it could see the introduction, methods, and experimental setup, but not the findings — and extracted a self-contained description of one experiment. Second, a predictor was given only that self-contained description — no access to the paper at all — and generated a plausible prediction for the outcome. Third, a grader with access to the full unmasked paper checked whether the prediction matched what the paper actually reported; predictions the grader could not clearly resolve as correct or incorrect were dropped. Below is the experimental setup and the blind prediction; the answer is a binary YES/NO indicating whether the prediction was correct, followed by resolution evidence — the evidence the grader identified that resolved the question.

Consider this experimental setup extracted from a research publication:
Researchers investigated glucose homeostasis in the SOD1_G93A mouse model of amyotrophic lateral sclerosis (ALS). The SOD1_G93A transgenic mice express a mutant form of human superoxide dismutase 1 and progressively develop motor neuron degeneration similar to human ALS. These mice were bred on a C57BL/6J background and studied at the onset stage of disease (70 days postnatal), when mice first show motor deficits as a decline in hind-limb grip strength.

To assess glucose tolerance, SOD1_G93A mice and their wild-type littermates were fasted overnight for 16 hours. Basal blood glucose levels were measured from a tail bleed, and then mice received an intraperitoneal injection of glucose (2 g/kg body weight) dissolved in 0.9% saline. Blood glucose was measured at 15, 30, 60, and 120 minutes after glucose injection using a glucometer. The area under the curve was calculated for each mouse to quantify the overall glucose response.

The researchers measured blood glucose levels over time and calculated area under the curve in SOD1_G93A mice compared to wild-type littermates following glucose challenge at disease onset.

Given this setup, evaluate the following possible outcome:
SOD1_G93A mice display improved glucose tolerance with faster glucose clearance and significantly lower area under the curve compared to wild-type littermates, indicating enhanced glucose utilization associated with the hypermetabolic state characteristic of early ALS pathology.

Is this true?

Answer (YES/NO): NO